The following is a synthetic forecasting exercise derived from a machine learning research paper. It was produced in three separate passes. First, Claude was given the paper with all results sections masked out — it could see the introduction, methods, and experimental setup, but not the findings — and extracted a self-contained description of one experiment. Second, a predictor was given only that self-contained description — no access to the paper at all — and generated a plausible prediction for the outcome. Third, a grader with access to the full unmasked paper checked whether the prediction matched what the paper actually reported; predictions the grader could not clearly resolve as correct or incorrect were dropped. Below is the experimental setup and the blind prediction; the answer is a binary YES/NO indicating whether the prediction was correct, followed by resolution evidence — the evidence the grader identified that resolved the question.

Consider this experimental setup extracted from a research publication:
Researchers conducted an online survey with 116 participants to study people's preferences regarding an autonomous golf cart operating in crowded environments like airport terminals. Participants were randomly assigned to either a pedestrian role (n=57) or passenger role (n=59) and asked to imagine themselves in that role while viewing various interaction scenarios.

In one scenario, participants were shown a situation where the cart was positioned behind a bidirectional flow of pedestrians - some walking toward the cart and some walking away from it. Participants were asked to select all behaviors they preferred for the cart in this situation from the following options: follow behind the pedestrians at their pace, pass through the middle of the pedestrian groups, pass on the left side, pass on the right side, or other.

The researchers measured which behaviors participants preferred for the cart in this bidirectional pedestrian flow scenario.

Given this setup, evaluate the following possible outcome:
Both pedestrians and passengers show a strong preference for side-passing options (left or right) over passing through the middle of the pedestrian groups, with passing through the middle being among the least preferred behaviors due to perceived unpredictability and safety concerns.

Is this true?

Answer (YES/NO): NO